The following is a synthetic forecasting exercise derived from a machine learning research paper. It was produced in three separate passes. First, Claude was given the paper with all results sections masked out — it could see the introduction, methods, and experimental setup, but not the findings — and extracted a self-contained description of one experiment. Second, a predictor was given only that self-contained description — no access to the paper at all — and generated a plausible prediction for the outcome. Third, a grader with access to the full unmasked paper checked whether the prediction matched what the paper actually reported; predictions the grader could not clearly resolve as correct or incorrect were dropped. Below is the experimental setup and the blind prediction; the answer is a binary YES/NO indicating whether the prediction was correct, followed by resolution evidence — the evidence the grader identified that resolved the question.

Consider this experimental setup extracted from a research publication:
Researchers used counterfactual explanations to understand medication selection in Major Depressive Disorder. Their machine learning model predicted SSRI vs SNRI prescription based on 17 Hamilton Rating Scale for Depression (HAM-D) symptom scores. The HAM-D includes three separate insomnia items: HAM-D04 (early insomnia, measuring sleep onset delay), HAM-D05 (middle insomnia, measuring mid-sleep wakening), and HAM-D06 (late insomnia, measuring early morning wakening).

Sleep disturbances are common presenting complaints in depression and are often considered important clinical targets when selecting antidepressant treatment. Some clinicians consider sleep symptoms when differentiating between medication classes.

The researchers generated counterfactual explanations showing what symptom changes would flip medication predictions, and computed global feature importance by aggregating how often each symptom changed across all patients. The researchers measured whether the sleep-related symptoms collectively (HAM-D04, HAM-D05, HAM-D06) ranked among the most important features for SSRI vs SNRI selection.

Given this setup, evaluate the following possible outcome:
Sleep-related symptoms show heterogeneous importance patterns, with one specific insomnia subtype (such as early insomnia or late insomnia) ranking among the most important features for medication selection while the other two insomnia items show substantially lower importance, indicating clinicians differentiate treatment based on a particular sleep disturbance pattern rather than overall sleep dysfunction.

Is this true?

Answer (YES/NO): NO